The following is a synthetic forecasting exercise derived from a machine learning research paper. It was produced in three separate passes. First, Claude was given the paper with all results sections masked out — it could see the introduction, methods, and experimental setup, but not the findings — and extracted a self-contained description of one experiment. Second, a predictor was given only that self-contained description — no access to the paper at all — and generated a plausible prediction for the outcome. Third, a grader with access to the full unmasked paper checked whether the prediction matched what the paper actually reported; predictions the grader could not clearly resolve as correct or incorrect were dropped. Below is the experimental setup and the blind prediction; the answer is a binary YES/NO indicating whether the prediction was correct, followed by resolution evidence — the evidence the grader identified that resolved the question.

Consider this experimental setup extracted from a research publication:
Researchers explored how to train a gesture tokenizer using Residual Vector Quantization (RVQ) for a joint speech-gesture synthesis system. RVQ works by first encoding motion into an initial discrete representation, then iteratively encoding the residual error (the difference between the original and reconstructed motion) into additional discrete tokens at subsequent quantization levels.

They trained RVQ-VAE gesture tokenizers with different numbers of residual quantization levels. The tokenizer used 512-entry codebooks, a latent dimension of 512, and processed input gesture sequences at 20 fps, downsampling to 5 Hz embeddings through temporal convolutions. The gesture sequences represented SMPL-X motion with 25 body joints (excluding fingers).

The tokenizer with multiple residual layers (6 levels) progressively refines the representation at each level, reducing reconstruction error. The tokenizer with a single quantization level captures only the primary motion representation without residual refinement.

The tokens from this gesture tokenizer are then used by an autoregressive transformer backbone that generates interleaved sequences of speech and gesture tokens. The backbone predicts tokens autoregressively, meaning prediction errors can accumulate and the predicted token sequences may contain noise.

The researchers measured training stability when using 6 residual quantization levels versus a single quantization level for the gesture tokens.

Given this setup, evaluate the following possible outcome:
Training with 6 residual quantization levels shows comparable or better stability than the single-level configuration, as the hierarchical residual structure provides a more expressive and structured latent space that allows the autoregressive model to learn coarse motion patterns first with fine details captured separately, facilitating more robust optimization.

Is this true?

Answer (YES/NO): NO